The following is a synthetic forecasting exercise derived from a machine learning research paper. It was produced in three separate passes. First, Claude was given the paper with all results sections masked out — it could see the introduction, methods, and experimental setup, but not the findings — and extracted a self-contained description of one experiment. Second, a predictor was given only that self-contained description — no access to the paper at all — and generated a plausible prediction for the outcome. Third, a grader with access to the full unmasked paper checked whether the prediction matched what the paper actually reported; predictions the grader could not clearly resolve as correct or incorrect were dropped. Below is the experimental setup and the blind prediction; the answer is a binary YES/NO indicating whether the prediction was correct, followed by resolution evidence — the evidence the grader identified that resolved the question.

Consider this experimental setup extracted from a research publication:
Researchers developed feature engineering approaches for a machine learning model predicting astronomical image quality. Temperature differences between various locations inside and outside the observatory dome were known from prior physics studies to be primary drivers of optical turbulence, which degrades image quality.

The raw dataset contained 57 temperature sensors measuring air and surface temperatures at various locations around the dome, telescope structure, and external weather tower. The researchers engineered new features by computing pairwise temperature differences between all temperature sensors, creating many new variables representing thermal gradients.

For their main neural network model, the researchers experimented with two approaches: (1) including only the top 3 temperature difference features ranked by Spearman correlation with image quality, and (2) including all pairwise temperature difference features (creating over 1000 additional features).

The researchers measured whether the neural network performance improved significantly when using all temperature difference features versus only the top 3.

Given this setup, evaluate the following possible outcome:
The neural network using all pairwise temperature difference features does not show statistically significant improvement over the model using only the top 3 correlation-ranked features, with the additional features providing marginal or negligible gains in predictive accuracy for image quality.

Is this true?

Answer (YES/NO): YES